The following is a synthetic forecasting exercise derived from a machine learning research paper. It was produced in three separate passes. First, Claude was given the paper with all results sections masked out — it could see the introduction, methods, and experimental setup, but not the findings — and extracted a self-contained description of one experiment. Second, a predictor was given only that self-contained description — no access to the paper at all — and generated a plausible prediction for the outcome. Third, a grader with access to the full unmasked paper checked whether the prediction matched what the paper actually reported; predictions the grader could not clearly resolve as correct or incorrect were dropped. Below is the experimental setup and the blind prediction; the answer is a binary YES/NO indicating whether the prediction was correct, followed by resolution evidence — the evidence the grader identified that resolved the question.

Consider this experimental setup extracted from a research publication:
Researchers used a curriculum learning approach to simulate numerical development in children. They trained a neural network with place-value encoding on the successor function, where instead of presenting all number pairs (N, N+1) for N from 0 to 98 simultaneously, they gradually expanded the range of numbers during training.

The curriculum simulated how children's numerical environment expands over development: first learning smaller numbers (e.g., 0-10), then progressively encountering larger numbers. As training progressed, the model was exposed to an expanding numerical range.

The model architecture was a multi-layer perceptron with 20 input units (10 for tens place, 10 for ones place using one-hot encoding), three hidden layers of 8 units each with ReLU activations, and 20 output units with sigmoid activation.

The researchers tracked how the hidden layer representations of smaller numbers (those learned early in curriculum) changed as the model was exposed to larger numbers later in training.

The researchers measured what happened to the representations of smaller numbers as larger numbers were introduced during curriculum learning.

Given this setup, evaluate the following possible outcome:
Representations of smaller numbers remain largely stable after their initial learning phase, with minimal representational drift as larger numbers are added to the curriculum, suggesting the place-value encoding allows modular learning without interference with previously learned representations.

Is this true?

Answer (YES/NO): NO